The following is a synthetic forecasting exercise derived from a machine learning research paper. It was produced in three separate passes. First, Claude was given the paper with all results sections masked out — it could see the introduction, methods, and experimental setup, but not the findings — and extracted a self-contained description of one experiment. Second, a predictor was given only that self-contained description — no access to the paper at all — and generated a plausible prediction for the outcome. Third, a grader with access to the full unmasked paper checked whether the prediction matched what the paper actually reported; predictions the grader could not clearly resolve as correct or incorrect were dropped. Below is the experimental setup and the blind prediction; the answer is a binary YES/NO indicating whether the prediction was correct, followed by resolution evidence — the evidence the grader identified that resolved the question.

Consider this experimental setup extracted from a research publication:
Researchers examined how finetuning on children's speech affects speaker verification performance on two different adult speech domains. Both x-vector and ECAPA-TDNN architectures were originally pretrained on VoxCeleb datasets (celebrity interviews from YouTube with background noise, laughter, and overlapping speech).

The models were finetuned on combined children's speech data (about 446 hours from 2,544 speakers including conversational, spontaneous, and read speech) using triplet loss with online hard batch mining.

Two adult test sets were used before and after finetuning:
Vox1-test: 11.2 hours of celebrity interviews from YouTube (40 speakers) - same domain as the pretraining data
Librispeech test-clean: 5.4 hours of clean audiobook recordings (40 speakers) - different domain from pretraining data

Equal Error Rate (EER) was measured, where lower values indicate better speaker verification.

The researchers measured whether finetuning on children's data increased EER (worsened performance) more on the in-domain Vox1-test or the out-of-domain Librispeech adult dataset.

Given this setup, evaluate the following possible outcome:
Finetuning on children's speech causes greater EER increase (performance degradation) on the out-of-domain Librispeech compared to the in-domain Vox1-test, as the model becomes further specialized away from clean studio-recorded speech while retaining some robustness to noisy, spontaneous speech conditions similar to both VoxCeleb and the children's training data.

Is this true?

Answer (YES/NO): NO